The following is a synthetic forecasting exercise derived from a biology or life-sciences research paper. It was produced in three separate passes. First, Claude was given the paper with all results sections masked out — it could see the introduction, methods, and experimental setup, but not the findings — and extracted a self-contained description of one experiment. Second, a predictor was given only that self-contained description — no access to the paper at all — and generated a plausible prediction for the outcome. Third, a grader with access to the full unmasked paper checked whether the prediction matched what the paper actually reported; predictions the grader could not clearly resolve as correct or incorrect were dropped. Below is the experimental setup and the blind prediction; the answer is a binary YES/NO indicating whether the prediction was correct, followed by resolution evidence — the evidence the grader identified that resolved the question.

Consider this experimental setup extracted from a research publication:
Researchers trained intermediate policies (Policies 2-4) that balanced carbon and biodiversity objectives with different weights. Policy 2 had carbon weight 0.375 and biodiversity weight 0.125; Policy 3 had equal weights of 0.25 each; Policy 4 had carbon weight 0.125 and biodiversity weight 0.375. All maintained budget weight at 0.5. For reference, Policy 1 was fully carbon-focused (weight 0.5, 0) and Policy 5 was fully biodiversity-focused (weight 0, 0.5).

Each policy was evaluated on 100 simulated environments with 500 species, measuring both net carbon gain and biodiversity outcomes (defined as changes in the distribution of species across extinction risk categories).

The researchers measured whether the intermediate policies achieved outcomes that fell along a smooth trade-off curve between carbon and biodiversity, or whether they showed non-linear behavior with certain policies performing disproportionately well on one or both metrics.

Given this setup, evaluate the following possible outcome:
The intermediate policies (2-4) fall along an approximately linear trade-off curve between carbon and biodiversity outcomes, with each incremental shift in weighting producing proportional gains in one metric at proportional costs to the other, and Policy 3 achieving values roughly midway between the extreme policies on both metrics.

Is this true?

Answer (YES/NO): NO